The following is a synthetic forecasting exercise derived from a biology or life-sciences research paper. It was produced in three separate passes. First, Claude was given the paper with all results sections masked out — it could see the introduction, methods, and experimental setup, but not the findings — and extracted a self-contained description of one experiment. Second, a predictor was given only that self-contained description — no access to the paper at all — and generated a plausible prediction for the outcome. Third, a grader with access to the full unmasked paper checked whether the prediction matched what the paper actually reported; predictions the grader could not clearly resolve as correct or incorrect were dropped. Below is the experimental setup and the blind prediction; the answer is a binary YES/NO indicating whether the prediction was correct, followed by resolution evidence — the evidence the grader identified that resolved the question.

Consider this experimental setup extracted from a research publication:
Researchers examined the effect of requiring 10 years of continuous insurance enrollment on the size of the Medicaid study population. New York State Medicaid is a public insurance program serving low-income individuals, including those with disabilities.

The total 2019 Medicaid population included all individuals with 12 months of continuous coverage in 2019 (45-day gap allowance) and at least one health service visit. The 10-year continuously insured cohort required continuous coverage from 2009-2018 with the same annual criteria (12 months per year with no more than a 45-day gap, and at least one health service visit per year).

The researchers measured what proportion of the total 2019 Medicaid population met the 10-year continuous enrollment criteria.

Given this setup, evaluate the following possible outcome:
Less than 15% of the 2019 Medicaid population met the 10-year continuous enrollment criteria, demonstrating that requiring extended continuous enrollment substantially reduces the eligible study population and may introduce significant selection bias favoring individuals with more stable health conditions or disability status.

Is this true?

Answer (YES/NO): NO